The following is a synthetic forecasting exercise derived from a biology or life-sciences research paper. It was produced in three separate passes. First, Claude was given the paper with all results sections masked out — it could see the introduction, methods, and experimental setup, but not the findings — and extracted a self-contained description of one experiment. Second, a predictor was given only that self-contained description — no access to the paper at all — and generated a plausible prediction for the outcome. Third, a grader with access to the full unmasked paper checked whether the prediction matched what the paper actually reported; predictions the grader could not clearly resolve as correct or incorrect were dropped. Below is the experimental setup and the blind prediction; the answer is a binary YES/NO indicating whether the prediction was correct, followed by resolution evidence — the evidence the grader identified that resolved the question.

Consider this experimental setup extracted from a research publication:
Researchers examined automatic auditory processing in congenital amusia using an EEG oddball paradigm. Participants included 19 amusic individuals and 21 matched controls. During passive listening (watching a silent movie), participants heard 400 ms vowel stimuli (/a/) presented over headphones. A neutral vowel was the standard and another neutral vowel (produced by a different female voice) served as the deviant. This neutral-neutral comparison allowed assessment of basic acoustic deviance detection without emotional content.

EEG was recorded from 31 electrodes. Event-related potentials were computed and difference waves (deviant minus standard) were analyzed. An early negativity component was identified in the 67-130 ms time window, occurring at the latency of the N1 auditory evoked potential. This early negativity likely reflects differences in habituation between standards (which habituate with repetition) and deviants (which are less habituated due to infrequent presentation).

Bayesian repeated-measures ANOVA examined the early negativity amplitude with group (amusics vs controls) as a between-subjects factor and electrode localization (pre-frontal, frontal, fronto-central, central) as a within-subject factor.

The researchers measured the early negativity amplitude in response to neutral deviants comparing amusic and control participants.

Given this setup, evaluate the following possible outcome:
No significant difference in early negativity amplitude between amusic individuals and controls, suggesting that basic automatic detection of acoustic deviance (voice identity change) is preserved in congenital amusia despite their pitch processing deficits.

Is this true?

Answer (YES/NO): NO